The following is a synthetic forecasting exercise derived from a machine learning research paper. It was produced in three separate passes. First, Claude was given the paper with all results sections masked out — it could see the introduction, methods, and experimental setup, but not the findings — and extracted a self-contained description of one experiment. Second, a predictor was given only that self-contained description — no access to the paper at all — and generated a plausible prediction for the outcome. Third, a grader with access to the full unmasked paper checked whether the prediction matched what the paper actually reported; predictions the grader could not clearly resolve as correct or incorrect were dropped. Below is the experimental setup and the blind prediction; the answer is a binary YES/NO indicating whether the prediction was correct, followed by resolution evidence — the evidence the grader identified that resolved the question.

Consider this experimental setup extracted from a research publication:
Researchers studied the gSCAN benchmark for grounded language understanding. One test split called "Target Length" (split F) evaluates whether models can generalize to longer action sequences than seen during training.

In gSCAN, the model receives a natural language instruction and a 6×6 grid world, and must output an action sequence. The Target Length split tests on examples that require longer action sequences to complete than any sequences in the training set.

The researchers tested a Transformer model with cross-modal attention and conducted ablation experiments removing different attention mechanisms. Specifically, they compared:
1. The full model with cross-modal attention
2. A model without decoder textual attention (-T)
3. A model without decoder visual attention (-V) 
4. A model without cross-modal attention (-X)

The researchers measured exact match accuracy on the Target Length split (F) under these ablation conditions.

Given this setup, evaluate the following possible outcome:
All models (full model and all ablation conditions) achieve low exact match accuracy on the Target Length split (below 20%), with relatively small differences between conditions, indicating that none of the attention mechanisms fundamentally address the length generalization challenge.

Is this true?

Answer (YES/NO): NO